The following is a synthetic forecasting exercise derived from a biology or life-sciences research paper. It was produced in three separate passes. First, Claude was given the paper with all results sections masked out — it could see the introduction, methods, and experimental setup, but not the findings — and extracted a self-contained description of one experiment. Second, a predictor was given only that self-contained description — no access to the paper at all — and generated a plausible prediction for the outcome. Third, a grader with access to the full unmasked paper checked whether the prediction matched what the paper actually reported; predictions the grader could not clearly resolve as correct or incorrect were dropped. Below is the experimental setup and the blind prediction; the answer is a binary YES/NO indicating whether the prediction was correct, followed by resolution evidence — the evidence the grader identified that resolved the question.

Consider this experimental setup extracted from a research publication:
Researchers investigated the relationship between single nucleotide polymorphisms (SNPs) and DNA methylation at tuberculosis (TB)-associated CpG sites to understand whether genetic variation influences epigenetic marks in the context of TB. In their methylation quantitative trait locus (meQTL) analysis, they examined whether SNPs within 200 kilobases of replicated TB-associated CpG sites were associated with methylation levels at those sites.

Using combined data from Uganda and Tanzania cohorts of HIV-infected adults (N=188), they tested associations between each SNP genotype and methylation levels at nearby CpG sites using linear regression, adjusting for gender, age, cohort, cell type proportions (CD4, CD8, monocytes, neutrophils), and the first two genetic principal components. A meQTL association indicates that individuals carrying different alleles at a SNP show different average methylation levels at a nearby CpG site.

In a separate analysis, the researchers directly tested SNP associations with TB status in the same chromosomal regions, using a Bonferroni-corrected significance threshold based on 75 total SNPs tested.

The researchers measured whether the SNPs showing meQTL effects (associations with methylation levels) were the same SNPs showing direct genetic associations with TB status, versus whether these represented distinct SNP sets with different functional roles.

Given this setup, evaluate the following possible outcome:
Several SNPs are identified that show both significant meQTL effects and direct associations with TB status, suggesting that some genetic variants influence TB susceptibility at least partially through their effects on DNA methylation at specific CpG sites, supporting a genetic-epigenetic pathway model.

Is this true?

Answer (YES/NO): NO